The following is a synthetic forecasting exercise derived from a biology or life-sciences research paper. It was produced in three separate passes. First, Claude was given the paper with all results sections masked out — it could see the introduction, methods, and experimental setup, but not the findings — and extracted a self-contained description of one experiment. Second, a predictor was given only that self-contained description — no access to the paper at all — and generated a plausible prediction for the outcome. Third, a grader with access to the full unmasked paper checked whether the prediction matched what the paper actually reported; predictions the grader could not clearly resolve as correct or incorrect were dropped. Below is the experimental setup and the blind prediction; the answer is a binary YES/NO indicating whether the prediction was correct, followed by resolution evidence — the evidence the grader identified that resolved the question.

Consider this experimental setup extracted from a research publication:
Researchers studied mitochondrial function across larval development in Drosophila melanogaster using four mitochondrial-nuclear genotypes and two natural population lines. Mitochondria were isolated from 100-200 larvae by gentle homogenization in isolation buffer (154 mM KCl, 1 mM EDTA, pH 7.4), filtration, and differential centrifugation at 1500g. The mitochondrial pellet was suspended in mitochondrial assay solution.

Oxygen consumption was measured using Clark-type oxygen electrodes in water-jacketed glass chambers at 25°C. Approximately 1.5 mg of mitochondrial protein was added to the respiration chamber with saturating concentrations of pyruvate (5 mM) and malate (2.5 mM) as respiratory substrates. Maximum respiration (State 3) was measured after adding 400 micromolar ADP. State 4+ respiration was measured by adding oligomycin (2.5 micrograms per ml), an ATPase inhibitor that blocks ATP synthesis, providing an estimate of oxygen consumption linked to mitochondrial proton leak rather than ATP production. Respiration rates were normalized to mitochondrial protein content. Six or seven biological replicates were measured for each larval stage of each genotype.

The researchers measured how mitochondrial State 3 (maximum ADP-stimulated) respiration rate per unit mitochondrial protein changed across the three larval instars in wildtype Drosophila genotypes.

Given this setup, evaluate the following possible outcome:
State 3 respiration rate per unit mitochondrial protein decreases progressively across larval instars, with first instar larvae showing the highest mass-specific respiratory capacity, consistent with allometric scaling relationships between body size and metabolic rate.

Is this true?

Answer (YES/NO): NO